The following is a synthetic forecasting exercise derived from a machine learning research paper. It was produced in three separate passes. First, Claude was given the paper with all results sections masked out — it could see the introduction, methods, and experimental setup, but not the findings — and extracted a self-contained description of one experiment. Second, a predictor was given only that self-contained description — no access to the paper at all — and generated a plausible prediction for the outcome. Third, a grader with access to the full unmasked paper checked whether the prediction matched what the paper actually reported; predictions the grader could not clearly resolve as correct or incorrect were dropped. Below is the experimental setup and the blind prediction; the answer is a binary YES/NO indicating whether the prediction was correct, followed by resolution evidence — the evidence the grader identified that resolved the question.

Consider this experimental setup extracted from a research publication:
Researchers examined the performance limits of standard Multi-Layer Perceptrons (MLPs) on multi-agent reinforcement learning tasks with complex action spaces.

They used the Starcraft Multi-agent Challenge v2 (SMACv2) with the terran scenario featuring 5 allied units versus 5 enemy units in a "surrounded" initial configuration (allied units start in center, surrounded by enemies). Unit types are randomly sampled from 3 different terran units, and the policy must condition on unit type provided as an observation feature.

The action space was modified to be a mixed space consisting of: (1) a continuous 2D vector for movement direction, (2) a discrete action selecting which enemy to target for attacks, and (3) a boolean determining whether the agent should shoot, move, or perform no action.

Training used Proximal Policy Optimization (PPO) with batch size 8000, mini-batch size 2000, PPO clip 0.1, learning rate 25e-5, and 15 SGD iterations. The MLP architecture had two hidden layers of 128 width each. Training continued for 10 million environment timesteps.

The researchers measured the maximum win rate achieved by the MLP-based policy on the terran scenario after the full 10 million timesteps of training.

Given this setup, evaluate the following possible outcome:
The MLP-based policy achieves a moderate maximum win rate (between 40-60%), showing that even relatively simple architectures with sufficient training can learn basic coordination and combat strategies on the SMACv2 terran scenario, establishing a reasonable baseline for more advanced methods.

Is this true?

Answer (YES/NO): NO